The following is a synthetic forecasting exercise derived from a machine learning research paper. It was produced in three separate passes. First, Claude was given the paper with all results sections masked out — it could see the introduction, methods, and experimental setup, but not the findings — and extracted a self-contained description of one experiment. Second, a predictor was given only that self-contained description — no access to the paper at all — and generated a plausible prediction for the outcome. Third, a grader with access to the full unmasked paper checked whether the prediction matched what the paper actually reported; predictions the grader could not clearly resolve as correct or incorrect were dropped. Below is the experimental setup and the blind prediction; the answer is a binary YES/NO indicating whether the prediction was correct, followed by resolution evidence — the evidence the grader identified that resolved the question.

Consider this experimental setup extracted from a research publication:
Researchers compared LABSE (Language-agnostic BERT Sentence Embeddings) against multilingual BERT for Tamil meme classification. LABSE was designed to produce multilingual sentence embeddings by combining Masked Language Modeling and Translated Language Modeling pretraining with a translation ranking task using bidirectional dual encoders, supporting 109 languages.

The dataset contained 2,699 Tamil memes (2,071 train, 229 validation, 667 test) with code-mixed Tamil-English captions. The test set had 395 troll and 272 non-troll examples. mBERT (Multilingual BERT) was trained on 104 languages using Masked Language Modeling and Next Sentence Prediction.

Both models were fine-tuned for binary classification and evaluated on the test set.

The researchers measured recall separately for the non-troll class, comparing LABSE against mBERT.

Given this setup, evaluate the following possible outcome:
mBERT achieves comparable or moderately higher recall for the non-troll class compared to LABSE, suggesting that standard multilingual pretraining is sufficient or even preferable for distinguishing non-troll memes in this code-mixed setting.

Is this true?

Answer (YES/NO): NO